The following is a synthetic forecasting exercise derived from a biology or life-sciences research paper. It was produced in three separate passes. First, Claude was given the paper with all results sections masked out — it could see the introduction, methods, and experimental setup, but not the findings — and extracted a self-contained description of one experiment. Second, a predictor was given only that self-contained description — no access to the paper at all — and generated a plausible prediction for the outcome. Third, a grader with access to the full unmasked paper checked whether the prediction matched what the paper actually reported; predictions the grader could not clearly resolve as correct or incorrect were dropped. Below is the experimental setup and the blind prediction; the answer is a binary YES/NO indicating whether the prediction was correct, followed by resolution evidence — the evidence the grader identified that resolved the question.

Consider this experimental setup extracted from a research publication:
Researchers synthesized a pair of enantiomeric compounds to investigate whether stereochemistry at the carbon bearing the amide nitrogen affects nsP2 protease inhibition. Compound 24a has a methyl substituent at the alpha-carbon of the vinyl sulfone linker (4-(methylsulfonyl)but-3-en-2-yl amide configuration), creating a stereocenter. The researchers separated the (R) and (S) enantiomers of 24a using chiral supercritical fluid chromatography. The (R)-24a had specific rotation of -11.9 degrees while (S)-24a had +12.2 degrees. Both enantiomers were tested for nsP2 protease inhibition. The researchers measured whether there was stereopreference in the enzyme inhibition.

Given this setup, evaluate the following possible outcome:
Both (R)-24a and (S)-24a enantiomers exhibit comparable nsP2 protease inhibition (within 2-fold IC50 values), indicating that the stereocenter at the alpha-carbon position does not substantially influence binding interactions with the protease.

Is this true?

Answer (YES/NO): NO